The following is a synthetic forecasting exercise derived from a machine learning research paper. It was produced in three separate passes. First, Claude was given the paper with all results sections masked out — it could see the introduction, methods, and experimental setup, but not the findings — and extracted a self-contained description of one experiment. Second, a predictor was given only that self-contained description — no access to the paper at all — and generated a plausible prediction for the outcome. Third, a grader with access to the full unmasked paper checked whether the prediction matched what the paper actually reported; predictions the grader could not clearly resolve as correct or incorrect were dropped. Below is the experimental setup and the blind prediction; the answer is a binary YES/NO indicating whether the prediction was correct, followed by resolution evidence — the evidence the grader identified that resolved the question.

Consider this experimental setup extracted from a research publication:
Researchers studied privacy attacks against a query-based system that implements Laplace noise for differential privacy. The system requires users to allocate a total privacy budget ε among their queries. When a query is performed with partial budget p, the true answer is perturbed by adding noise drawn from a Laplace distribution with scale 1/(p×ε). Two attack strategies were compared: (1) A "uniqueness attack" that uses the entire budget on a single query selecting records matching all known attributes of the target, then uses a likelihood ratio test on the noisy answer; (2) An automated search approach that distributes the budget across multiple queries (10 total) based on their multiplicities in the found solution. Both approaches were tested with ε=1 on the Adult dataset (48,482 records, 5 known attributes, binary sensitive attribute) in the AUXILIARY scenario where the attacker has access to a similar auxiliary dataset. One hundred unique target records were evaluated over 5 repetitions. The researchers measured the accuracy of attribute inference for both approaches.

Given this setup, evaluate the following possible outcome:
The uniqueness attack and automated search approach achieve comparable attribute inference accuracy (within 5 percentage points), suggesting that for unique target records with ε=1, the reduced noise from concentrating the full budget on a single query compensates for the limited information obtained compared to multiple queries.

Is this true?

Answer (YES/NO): NO